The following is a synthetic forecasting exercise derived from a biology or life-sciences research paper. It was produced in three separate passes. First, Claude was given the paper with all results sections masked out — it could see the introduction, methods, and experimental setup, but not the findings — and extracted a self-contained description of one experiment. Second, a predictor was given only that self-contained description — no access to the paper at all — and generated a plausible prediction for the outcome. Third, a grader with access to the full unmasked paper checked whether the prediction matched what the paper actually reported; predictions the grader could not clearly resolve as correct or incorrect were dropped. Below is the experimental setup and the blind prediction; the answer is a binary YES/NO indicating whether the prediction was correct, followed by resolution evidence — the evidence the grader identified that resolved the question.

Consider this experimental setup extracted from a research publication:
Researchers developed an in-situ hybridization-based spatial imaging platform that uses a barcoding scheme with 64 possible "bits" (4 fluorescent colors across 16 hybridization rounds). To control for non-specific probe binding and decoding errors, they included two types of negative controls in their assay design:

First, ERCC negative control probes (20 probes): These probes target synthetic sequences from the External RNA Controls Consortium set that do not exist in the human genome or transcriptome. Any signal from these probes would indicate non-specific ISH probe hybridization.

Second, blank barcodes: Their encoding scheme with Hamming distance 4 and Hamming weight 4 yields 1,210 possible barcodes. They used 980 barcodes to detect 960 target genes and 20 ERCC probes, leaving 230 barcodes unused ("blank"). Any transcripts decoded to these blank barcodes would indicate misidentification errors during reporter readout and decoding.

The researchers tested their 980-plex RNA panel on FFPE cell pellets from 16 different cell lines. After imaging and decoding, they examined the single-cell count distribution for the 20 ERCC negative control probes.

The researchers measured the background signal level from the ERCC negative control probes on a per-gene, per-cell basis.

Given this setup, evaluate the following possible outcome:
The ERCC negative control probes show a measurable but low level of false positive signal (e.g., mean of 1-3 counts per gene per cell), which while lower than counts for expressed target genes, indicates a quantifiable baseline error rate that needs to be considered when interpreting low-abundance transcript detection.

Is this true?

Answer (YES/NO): NO